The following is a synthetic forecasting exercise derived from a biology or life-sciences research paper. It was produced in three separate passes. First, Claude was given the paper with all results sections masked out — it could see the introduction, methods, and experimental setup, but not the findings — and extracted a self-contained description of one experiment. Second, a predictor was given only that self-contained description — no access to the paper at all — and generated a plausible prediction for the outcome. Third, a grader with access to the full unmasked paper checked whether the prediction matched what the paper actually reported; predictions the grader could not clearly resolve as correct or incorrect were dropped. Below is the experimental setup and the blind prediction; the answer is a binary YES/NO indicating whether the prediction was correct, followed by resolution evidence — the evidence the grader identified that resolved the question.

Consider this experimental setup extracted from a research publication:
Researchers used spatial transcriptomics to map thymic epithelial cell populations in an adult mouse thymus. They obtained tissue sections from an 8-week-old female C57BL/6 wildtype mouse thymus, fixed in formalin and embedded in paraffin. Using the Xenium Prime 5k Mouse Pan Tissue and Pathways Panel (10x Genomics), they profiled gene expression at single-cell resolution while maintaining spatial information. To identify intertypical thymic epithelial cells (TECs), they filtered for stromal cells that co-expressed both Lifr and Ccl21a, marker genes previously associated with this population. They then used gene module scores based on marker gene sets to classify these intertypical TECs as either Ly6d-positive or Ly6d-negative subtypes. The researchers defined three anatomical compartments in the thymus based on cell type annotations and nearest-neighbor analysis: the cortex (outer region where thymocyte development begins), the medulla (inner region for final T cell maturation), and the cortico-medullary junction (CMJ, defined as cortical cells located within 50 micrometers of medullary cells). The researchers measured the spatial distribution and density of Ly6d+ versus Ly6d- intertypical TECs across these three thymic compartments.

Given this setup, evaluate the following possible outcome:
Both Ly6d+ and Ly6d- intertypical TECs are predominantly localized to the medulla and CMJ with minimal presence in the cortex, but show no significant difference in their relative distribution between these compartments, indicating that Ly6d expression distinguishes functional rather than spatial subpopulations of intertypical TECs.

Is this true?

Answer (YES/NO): NO